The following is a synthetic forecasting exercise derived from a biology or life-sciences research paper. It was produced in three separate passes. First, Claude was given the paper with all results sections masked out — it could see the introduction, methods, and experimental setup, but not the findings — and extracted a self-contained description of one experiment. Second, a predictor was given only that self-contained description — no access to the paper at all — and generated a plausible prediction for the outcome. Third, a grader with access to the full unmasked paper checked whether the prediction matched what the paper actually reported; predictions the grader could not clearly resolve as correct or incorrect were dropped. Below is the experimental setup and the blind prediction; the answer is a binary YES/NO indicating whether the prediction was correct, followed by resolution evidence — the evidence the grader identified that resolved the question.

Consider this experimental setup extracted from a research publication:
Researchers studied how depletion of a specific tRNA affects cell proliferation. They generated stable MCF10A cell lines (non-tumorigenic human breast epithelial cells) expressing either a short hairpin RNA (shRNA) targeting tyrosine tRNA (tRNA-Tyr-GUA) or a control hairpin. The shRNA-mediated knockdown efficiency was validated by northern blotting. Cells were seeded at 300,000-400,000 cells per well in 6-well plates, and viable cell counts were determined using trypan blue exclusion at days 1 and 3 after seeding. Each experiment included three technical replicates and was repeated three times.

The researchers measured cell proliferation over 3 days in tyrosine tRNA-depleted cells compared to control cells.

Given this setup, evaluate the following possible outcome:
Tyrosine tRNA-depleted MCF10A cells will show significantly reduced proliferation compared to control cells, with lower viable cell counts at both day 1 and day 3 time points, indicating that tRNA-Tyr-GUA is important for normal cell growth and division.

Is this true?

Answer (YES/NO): YES